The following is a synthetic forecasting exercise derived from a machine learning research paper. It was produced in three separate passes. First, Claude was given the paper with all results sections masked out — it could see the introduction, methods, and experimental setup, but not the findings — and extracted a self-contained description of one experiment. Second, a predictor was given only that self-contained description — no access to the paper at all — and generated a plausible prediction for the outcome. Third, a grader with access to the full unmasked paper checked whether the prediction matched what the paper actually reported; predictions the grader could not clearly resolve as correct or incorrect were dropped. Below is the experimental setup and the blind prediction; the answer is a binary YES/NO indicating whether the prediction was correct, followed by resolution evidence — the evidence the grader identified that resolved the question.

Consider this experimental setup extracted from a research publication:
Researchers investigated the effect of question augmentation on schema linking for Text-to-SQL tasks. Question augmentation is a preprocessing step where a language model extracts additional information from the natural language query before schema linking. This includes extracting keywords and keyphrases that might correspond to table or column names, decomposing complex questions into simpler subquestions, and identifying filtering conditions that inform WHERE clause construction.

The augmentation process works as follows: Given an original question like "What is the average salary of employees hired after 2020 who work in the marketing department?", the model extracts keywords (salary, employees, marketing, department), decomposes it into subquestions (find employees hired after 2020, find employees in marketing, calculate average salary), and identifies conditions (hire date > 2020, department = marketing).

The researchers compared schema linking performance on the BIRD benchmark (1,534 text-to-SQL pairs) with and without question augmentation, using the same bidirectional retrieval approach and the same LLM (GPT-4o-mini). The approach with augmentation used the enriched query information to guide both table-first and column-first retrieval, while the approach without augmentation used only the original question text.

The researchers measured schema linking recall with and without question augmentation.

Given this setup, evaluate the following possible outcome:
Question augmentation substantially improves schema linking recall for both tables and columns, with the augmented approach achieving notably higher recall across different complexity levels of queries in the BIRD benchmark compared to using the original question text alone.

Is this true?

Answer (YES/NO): NO